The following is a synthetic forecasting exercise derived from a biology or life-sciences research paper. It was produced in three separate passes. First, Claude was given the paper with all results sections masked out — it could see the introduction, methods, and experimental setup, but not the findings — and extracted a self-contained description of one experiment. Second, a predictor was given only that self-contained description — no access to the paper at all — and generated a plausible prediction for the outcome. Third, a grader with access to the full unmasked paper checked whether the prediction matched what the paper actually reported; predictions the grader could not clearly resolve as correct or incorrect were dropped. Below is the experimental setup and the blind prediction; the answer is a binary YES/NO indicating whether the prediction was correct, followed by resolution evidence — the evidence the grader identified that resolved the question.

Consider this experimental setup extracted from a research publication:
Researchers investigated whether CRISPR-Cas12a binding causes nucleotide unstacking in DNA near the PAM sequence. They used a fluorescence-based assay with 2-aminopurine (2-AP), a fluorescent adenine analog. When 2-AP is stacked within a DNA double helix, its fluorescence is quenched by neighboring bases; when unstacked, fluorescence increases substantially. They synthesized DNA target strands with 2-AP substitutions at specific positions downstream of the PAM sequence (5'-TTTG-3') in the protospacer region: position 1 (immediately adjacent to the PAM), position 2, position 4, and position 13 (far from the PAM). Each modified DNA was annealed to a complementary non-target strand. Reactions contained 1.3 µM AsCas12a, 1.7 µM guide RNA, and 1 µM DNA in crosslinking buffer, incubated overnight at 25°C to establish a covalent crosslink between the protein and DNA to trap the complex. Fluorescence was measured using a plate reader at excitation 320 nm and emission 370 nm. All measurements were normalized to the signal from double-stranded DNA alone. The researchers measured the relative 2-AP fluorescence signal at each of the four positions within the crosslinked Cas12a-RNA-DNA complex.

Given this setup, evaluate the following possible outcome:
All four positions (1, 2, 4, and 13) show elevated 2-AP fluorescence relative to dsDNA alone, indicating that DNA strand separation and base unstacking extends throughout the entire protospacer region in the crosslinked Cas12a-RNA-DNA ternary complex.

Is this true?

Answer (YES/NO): NO